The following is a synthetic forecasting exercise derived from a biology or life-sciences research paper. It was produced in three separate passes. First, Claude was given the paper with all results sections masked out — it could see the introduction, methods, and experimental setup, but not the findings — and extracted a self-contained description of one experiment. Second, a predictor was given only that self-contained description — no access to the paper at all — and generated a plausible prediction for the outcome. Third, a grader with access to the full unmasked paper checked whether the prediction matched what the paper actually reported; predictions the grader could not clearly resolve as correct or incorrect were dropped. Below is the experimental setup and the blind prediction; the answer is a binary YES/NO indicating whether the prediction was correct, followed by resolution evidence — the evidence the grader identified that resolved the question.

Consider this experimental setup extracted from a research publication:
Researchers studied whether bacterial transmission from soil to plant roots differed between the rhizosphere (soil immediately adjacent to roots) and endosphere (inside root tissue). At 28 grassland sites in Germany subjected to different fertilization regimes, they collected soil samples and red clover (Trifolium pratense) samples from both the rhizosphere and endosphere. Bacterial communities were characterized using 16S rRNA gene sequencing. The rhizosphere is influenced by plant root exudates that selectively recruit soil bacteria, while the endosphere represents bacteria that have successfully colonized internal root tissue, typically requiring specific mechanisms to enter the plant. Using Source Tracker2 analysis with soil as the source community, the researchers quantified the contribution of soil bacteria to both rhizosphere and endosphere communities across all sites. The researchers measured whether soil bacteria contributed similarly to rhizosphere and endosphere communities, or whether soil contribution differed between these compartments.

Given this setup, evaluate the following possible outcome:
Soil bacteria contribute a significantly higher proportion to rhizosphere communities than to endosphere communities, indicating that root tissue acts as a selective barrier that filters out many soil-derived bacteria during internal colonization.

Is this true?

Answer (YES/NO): YES